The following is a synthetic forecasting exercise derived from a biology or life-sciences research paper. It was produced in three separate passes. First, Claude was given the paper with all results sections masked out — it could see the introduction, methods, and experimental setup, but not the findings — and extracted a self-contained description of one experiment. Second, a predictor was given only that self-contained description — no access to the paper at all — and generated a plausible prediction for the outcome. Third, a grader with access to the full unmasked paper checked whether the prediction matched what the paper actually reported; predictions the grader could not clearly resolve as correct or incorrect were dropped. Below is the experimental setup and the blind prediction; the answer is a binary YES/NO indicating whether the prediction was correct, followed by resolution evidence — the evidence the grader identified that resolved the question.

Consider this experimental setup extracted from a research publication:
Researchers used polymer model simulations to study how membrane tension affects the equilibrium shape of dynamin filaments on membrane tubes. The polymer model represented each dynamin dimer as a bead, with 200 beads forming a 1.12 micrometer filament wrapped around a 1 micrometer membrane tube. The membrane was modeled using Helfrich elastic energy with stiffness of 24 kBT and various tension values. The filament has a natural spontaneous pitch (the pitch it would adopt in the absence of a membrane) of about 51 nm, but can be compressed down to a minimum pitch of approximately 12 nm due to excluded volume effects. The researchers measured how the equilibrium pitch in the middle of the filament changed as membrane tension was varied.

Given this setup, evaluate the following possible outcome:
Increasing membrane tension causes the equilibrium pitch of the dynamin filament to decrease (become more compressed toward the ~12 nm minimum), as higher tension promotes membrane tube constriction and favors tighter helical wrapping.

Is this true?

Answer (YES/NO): NO